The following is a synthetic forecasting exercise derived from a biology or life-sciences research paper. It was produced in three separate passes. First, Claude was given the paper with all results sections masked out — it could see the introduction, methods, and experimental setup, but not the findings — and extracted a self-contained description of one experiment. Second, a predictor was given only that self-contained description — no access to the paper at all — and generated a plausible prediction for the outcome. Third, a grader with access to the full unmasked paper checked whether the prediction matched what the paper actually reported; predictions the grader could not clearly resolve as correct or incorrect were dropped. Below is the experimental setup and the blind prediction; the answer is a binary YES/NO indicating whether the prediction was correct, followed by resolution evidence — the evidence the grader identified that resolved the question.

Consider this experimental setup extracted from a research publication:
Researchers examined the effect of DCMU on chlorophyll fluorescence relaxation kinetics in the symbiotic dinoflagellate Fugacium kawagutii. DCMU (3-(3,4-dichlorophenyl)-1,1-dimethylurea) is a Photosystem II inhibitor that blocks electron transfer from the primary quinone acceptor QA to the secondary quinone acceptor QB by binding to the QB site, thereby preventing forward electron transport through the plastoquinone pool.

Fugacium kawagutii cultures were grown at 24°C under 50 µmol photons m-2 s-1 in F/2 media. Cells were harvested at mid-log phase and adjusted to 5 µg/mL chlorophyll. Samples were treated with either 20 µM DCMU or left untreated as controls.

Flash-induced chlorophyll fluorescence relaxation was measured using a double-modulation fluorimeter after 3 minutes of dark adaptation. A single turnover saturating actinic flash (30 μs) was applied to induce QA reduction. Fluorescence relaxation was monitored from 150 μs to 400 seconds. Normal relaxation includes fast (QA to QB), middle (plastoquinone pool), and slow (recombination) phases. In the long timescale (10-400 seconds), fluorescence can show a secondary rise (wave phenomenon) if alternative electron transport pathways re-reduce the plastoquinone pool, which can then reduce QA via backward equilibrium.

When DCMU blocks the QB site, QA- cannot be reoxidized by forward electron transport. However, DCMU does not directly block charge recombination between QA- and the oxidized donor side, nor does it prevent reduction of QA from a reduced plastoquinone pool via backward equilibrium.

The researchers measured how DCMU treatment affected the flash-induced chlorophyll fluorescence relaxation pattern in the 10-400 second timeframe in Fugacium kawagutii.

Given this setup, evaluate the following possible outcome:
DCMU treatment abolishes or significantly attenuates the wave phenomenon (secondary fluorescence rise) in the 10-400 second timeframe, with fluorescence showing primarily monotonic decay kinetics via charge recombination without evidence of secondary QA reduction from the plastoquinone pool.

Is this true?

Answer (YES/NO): YES